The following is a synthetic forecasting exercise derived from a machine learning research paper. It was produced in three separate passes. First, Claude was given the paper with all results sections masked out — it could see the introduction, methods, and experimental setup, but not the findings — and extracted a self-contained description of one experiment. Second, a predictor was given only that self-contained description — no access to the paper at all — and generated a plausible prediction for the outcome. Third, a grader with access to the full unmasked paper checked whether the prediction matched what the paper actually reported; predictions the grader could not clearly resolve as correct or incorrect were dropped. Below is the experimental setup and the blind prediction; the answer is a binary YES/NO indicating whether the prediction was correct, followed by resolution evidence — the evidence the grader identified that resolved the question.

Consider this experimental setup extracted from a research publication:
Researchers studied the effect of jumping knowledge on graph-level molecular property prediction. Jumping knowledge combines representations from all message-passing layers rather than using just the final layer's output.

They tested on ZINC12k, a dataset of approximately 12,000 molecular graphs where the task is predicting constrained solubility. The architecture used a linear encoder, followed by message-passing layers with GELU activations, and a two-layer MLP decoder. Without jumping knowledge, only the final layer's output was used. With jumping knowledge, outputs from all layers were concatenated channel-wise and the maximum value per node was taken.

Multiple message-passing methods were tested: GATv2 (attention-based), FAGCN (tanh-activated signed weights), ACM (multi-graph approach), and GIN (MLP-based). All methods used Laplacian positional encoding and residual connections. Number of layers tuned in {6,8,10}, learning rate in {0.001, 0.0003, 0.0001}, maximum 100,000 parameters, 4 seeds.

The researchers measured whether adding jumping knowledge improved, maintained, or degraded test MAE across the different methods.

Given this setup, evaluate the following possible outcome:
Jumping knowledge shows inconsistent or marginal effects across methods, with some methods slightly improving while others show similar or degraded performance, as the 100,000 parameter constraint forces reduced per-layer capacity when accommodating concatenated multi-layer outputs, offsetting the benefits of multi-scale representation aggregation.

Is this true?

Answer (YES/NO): NO